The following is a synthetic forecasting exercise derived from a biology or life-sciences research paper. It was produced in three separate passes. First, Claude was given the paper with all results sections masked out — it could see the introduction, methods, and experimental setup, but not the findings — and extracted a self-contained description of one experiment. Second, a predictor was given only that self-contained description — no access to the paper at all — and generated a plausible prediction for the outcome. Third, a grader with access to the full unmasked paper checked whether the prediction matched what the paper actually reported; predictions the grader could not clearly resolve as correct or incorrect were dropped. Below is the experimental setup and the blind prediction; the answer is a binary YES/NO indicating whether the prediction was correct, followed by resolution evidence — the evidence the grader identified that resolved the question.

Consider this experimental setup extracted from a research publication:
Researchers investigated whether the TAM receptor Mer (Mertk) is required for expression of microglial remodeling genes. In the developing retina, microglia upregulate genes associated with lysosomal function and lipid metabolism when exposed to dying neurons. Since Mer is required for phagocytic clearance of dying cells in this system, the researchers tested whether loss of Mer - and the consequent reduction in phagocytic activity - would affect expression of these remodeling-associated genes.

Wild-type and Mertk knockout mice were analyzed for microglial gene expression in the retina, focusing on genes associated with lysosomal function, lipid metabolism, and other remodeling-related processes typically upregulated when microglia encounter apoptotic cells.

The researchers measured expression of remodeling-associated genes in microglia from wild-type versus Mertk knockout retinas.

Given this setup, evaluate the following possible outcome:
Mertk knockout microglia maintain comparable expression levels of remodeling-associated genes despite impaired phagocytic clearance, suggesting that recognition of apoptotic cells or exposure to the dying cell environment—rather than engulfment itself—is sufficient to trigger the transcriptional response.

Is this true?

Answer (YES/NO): YES